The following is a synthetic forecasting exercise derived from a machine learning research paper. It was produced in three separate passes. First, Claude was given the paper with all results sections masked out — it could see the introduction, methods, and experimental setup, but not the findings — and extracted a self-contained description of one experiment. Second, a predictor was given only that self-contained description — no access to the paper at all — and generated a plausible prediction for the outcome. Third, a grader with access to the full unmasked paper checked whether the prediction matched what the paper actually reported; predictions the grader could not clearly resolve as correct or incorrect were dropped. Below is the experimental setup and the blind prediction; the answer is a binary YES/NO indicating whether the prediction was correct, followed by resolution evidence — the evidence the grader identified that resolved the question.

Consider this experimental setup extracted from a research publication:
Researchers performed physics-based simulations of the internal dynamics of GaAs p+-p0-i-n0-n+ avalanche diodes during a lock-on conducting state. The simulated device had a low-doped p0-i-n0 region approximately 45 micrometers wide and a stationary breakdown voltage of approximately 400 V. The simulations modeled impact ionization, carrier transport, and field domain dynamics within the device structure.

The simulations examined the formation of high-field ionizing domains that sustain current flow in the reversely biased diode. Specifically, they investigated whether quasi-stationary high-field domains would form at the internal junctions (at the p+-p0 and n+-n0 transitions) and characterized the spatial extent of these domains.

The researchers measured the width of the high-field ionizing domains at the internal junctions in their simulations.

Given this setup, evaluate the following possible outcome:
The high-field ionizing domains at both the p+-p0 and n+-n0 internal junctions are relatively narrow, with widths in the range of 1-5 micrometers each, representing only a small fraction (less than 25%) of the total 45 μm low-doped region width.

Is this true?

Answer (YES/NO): YES